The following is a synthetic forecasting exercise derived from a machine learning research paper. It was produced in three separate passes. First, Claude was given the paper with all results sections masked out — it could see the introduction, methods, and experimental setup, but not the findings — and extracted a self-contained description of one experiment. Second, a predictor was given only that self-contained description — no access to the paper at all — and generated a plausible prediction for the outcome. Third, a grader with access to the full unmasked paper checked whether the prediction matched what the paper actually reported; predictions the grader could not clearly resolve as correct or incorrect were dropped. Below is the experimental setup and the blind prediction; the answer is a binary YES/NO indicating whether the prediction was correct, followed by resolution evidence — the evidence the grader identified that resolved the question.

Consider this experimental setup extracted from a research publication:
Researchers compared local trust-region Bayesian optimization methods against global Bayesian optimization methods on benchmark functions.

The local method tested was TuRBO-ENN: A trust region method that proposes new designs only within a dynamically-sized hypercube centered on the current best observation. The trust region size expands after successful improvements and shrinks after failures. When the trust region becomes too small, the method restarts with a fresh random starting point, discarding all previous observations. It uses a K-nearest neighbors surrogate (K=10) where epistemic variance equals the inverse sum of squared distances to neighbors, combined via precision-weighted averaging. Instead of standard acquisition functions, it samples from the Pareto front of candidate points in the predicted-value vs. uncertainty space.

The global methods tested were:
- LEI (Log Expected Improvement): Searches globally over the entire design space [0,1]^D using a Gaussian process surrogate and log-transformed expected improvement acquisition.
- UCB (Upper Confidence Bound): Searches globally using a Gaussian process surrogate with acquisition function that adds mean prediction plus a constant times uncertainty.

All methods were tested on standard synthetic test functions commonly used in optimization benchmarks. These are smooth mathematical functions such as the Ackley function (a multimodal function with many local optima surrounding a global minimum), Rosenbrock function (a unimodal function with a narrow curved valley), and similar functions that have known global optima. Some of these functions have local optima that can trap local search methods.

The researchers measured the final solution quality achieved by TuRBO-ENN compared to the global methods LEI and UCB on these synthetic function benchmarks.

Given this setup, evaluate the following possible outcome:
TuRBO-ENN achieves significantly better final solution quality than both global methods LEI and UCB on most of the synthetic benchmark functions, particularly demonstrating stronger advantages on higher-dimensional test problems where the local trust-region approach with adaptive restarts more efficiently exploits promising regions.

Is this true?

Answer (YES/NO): NO